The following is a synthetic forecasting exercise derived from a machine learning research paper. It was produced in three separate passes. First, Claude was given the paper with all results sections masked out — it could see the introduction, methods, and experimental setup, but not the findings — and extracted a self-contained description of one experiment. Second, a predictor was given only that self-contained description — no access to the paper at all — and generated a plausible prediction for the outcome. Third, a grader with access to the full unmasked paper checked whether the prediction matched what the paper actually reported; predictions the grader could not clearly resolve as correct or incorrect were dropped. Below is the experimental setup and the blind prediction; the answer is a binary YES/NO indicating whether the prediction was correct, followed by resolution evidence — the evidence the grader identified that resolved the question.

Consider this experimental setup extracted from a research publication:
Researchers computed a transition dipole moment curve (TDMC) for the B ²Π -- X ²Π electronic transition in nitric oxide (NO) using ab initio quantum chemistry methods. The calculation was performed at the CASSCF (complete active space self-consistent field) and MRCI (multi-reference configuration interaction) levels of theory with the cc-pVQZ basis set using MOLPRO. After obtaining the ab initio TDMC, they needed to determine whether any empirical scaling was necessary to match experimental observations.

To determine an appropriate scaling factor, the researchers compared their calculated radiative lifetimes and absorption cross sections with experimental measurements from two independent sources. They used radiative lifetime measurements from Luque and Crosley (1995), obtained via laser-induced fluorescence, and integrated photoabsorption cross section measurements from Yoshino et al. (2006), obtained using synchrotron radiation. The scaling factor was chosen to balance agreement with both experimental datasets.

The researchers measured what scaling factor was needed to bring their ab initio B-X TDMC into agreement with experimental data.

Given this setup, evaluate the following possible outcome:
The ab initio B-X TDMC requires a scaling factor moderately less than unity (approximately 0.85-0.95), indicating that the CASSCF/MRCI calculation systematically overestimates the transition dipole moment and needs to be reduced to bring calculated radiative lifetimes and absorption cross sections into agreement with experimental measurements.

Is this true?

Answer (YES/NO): NO